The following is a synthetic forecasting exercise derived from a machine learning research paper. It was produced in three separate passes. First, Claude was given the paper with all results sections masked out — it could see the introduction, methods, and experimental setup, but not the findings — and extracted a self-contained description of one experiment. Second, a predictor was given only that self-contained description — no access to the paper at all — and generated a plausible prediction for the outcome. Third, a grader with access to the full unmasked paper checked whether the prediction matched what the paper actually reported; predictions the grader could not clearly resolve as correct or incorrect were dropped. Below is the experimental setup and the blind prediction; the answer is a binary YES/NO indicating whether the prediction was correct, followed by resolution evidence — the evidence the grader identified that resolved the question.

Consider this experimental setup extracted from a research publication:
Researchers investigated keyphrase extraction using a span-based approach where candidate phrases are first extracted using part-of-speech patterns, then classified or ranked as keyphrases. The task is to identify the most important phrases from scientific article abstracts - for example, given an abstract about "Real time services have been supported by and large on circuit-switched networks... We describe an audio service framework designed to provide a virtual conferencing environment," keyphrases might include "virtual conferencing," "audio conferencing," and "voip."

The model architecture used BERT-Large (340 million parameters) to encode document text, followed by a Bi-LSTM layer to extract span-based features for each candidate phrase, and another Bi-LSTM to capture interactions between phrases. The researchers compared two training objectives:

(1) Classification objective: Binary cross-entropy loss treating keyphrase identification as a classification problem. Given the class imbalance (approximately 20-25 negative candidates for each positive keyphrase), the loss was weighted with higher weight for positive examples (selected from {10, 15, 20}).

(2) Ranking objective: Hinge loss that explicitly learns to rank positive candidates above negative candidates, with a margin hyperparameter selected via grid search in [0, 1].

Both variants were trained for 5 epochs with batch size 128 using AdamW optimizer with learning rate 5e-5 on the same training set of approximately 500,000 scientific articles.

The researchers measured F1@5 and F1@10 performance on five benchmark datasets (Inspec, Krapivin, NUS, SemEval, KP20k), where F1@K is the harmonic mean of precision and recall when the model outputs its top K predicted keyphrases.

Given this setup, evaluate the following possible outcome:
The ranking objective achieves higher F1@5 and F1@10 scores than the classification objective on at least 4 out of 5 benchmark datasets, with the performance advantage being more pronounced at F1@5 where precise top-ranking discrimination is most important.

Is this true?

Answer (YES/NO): NO